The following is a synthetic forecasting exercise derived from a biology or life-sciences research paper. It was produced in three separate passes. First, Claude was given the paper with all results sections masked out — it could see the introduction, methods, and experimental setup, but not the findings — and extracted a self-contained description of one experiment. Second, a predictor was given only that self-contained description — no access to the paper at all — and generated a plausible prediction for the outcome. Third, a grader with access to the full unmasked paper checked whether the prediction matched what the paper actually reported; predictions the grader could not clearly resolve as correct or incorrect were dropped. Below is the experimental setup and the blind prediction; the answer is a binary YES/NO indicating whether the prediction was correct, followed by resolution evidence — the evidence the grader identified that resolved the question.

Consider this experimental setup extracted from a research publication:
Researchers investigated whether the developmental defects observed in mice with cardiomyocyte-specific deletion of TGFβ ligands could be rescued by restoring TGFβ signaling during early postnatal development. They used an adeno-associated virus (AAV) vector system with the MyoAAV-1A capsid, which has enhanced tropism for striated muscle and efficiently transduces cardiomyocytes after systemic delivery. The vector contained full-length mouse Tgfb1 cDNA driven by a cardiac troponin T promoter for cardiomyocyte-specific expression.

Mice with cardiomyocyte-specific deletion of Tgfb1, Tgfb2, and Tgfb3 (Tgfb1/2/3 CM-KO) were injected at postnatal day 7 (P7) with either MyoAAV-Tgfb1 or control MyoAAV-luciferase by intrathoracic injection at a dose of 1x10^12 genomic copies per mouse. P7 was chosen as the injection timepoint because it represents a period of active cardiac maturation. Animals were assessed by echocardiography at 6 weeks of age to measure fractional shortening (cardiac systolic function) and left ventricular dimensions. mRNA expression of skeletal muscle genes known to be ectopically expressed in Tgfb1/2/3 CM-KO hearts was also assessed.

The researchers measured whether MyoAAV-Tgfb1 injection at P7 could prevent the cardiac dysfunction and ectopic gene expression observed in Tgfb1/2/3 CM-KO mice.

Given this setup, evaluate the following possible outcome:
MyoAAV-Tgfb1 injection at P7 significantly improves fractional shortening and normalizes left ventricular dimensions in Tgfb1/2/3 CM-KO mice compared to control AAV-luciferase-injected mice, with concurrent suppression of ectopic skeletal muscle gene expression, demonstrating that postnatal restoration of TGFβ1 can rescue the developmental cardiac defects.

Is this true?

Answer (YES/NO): NO